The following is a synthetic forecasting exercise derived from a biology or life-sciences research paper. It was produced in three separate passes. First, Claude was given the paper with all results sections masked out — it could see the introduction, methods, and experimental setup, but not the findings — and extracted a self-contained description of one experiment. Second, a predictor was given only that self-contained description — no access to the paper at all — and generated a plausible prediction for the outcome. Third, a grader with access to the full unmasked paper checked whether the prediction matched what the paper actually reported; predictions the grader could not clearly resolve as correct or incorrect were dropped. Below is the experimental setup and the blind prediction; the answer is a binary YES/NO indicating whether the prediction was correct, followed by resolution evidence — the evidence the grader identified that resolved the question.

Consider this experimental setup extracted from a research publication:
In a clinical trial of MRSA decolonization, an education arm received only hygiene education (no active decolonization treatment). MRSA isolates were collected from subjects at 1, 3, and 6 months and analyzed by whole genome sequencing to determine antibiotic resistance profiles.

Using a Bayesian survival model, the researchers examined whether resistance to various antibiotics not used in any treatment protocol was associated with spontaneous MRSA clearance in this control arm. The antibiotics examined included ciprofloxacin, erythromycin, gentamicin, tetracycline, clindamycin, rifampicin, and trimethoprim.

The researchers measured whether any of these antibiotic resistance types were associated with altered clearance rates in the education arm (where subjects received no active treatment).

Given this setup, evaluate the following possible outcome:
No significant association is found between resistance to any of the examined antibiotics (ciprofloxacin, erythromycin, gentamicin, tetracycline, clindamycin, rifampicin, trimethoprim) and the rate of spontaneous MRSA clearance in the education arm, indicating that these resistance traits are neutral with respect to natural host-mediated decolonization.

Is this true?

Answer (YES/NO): NO